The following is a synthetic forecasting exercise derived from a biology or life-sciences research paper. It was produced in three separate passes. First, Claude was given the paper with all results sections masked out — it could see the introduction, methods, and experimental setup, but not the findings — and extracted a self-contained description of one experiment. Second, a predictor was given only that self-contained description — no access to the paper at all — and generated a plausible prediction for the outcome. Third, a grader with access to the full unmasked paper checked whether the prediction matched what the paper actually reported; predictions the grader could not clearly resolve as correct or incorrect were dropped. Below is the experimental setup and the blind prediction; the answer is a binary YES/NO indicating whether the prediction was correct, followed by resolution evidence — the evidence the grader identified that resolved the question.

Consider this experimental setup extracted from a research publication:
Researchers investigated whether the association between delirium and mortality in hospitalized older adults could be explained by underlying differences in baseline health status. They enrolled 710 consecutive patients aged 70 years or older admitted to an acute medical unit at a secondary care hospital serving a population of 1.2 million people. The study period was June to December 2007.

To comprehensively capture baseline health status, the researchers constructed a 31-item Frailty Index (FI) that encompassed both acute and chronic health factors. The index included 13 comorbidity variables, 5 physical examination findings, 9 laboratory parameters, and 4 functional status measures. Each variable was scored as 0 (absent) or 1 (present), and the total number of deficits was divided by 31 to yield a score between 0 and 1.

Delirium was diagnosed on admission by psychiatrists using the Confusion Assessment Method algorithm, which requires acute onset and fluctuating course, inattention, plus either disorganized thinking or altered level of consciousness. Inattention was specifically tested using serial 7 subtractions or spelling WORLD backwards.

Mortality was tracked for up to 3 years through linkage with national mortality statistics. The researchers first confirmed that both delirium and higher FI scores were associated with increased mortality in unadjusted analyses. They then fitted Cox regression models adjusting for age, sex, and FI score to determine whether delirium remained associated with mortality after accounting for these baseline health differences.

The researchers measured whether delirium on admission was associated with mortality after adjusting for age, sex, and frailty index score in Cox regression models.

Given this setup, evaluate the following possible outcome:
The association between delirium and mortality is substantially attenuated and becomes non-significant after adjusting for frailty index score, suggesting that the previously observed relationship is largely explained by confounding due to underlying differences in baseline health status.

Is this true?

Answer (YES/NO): NO